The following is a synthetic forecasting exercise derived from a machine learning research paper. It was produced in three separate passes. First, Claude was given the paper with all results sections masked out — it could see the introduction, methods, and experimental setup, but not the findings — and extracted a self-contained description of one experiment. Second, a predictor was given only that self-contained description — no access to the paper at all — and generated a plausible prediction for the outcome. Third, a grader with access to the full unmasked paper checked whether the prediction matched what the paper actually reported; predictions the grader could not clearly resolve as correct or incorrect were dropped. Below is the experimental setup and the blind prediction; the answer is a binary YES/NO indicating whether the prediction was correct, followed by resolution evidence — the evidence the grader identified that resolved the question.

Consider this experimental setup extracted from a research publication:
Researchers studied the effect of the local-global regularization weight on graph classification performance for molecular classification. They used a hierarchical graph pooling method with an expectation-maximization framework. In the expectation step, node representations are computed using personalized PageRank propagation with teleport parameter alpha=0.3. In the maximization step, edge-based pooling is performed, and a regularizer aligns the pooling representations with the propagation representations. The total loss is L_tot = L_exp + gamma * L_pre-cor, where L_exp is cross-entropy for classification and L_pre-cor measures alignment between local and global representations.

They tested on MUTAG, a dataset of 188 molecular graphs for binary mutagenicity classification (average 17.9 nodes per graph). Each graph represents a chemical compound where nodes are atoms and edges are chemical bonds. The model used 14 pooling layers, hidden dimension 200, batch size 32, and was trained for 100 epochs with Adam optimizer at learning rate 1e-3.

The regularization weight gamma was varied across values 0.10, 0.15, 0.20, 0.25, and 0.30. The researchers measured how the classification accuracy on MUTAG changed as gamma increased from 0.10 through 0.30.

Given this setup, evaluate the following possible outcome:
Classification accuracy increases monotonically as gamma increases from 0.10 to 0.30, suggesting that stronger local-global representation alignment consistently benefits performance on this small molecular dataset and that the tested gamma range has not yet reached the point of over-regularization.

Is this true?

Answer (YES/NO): NO